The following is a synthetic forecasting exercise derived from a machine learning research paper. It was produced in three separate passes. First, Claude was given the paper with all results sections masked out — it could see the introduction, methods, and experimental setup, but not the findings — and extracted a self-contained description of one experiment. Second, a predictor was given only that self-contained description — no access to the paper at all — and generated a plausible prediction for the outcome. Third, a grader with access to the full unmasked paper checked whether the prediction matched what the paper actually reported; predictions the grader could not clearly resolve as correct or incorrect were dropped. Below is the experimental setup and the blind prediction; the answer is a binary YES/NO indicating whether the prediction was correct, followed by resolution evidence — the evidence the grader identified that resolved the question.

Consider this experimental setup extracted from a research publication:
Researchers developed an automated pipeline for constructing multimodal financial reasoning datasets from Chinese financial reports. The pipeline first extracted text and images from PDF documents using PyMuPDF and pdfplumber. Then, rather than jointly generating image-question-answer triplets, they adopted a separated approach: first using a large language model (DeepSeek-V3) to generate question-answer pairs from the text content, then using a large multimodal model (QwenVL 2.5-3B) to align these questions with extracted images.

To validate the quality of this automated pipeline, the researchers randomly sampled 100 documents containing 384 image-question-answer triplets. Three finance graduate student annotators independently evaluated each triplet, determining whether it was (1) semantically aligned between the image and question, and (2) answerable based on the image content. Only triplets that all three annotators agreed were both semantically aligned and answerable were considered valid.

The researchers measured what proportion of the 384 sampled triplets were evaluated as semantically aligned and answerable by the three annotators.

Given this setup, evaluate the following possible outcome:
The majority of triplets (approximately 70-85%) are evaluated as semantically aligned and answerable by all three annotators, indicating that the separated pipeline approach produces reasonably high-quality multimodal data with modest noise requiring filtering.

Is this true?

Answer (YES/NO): NO